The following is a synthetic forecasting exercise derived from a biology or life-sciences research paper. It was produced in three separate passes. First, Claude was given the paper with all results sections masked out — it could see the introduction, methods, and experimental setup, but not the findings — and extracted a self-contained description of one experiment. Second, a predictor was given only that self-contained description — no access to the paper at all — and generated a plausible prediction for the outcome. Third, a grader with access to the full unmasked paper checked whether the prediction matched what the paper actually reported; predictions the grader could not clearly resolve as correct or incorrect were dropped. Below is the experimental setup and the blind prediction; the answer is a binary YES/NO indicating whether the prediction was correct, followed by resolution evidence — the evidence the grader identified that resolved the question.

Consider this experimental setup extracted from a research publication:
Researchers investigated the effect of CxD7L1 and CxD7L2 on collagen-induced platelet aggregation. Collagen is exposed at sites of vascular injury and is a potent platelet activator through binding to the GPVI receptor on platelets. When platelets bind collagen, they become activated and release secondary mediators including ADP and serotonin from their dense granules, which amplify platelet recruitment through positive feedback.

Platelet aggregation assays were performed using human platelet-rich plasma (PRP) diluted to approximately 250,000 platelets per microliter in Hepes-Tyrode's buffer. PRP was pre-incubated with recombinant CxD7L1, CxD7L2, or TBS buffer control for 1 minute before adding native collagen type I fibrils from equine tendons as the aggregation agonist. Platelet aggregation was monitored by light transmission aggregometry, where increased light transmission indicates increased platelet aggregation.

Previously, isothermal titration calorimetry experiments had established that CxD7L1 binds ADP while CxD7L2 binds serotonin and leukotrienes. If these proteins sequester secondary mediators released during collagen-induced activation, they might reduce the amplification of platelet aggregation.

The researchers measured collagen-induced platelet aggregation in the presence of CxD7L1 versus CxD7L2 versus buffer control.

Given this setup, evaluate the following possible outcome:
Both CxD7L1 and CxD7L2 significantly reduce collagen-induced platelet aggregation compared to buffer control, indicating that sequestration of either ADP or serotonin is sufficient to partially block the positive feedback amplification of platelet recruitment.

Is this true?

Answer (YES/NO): YES